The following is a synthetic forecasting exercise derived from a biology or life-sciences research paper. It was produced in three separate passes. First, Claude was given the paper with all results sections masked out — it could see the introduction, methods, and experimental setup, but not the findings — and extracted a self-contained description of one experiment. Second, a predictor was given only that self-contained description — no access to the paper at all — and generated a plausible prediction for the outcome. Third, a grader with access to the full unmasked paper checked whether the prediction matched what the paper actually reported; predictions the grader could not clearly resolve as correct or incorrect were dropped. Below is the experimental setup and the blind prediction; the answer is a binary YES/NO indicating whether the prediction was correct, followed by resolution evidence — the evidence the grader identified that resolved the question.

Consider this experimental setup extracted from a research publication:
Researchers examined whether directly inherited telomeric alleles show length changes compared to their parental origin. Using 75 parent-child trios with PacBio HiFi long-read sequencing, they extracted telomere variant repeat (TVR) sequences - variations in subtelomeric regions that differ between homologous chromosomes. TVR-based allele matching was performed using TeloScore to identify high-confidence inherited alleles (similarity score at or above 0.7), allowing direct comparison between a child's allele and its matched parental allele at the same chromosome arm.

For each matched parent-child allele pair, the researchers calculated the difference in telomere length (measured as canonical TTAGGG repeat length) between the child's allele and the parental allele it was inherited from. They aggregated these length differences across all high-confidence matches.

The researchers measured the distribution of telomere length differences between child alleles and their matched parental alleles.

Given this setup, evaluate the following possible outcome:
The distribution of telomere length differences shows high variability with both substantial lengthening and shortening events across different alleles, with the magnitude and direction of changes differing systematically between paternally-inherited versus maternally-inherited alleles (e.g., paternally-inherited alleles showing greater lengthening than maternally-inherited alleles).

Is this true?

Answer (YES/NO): YES